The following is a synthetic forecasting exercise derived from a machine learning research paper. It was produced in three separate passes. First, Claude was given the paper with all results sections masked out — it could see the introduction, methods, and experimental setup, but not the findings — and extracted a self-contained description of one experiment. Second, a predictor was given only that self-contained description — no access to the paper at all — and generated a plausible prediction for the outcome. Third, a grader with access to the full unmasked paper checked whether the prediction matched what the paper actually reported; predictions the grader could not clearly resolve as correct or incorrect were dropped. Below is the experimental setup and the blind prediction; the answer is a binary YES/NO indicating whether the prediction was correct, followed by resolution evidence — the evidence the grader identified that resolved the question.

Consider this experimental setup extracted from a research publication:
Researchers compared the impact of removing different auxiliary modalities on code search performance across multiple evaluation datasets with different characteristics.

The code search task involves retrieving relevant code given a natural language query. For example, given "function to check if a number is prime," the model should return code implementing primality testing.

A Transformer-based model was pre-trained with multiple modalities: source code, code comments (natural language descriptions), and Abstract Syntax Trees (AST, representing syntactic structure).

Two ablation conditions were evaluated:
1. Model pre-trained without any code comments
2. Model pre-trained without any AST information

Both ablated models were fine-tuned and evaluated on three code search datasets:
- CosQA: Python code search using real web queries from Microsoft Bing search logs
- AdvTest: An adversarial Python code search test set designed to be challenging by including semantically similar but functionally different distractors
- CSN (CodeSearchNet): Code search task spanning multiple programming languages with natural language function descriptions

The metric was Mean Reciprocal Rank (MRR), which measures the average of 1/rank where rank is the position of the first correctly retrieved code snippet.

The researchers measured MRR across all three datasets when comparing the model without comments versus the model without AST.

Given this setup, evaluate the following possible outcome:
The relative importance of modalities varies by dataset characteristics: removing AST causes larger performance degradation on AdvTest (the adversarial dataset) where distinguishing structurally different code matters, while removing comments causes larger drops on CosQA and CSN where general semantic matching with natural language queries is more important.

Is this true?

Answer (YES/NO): YES